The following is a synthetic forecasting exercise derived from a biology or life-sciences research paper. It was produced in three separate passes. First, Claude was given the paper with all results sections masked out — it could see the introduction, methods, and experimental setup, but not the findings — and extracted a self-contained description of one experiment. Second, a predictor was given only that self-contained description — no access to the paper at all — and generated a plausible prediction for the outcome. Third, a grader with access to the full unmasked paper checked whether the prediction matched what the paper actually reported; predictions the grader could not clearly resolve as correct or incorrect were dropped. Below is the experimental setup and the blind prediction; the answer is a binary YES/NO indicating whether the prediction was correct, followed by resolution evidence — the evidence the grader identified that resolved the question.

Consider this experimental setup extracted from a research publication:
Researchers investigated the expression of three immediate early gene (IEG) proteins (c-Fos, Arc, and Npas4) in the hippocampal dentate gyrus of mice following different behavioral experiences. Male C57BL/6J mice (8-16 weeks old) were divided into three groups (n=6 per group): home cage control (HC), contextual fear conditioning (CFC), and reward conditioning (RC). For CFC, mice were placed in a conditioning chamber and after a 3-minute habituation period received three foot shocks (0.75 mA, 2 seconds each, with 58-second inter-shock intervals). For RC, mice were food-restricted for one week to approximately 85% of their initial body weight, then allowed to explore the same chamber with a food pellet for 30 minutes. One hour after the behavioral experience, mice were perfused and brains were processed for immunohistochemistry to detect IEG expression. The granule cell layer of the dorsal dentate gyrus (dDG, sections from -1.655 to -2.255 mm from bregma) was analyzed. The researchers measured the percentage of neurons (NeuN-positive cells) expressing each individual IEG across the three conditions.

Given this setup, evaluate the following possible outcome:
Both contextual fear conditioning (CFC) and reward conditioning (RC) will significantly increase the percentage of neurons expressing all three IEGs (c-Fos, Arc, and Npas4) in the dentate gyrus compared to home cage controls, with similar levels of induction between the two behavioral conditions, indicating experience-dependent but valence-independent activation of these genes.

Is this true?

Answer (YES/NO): NO